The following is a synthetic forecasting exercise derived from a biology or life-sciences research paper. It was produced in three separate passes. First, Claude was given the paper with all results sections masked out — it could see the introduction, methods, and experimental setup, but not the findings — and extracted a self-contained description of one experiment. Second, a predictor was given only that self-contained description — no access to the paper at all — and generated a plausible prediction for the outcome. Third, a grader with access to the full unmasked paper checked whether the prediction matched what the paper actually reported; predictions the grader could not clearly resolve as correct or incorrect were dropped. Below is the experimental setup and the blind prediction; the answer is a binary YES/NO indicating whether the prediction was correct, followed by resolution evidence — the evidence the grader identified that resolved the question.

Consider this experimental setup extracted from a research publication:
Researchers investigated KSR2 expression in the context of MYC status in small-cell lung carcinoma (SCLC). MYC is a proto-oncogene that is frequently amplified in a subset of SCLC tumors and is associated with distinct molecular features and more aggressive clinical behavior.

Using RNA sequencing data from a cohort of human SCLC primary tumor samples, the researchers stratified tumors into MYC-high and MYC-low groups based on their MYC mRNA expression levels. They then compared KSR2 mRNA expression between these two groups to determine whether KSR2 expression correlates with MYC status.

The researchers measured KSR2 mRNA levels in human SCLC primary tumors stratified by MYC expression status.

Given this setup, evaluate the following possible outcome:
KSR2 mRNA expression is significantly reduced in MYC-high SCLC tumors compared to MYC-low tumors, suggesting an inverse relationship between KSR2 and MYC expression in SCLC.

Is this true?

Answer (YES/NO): YES